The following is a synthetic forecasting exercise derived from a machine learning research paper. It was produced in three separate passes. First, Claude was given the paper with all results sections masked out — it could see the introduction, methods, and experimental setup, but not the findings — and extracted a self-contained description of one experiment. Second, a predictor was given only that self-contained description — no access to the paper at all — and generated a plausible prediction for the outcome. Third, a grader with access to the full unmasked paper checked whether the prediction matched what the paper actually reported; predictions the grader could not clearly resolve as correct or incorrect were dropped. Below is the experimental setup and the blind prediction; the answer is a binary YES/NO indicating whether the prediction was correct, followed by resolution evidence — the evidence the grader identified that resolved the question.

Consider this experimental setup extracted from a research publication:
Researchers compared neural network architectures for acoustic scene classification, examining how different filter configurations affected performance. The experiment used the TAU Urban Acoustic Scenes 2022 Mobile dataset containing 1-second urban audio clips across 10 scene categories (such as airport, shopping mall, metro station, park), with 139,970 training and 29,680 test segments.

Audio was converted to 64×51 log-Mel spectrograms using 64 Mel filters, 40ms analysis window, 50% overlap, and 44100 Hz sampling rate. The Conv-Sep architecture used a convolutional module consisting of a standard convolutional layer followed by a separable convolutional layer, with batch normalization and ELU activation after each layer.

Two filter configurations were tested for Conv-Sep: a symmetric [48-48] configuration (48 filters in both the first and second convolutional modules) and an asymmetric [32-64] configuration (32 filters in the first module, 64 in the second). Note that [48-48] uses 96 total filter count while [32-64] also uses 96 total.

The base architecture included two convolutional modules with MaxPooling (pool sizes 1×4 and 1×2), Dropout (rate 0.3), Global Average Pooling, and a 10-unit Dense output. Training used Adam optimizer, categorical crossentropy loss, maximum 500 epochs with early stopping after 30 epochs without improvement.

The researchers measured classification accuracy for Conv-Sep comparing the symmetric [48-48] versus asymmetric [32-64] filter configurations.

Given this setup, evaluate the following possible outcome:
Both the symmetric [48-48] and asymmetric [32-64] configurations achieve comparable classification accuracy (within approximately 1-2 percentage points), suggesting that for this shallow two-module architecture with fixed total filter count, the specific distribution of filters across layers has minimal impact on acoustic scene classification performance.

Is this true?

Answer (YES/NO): YES